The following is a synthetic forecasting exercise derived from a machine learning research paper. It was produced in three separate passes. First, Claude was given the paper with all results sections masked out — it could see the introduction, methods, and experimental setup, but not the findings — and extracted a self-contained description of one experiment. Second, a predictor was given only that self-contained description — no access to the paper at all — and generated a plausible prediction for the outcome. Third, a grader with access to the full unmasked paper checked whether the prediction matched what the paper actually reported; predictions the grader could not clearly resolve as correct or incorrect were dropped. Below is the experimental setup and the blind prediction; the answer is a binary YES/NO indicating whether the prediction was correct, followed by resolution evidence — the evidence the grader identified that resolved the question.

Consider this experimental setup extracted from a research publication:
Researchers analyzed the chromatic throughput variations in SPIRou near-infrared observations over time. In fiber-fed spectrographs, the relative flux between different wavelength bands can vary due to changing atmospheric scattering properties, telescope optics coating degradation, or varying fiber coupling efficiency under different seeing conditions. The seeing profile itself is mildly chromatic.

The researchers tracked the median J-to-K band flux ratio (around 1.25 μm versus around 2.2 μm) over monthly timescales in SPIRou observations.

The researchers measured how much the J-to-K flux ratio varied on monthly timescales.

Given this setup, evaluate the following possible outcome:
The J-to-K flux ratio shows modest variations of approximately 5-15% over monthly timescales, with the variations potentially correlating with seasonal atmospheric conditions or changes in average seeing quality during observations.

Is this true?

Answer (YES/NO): NO